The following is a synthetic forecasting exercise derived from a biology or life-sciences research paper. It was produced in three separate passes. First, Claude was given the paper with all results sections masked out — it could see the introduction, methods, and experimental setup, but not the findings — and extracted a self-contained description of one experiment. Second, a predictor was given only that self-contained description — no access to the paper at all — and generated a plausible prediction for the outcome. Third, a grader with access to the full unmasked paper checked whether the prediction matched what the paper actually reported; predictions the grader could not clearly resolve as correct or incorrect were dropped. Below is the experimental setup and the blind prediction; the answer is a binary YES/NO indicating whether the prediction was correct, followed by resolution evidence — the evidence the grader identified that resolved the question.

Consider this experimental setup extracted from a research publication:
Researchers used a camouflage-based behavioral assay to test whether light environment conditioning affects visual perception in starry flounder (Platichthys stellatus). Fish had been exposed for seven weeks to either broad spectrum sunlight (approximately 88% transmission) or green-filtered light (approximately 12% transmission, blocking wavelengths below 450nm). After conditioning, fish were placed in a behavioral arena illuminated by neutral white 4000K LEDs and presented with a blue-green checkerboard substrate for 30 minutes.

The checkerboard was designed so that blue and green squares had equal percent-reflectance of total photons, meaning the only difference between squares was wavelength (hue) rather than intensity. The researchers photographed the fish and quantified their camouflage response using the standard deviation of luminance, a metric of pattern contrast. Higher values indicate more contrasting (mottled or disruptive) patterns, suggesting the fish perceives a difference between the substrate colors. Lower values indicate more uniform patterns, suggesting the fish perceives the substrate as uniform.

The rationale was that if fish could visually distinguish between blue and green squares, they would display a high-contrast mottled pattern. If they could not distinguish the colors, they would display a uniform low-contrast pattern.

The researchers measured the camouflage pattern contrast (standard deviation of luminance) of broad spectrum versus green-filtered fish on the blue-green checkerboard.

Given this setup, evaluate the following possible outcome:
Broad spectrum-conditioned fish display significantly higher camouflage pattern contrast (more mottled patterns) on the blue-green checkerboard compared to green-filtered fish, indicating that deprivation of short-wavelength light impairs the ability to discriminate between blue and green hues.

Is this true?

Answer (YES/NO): NO